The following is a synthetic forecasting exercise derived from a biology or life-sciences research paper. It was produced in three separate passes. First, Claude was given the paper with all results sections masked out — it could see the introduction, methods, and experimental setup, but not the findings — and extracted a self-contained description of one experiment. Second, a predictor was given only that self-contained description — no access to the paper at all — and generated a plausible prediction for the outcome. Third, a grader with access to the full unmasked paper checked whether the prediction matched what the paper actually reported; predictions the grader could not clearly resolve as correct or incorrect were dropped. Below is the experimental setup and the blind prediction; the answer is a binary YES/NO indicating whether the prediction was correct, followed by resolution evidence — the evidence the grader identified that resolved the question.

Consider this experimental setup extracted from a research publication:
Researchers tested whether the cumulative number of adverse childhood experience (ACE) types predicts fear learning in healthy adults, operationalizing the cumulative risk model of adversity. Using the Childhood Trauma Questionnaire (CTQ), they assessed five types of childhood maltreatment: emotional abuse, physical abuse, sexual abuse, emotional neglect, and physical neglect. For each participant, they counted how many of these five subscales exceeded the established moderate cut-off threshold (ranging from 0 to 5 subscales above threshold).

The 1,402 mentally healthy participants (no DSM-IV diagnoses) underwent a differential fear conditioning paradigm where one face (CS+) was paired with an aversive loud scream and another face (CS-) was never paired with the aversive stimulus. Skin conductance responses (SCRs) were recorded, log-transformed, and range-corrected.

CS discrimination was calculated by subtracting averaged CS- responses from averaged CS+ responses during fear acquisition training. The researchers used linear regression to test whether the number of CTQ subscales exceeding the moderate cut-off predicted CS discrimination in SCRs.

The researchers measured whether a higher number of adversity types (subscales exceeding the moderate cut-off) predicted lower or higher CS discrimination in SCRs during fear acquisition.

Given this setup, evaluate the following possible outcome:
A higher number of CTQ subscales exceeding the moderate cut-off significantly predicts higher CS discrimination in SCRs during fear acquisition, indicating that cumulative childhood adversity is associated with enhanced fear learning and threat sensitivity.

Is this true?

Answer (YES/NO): NO